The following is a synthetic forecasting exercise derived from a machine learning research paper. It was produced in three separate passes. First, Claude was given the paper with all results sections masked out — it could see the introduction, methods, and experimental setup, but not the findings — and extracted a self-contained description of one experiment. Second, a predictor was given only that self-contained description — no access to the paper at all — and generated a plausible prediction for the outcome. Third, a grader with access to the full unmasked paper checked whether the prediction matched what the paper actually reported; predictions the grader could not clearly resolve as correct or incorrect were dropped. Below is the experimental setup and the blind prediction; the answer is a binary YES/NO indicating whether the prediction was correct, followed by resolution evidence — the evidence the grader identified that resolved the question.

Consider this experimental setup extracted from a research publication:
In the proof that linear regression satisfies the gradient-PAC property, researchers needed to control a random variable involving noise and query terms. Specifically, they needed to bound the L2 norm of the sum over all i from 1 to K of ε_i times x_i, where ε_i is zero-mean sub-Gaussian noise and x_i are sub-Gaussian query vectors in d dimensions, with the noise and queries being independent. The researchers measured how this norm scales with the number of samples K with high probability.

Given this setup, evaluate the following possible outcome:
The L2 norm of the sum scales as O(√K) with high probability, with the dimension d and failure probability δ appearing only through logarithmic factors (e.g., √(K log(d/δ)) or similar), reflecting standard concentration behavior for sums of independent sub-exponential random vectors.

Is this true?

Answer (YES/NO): NO